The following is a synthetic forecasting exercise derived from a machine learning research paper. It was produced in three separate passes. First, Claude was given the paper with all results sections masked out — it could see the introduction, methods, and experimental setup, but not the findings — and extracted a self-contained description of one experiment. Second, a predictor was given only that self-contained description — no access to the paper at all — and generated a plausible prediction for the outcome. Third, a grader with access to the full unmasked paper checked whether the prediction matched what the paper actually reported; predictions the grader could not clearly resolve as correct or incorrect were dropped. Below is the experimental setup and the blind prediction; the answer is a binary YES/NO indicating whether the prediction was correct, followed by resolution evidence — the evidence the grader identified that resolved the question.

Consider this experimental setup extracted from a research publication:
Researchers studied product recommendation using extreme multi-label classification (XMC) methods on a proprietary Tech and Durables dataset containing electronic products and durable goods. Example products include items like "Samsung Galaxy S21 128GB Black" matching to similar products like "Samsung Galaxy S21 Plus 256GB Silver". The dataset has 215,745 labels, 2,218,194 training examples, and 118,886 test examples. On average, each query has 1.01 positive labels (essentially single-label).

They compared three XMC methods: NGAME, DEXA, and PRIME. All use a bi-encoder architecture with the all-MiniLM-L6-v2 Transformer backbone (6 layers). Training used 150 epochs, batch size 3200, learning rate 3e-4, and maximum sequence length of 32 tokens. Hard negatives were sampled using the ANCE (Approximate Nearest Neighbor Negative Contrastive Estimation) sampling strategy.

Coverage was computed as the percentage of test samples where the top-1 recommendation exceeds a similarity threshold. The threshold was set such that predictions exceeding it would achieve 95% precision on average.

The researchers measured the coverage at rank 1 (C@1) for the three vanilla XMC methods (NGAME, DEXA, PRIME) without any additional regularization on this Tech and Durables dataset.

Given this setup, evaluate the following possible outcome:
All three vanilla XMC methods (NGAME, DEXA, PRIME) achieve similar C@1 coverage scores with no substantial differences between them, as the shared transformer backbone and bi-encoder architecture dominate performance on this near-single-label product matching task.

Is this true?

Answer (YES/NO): NO